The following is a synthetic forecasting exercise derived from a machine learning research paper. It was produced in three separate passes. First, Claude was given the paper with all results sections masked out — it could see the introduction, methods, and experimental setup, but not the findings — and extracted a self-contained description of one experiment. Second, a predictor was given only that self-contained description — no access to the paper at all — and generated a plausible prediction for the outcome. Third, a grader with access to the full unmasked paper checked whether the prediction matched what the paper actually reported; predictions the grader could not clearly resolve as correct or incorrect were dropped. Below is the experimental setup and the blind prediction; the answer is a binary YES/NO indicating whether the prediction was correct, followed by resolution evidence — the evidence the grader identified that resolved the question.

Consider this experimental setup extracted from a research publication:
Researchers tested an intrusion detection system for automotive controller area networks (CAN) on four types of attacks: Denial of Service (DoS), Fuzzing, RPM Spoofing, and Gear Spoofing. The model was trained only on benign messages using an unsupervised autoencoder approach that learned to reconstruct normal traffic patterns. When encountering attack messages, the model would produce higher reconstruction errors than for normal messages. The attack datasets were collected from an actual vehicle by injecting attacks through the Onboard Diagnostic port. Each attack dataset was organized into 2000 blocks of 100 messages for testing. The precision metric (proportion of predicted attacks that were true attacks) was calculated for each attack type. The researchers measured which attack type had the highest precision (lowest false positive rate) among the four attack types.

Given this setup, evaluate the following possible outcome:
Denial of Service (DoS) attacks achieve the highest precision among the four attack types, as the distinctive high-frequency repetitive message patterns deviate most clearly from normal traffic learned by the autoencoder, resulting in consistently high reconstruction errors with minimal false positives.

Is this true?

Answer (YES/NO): NO